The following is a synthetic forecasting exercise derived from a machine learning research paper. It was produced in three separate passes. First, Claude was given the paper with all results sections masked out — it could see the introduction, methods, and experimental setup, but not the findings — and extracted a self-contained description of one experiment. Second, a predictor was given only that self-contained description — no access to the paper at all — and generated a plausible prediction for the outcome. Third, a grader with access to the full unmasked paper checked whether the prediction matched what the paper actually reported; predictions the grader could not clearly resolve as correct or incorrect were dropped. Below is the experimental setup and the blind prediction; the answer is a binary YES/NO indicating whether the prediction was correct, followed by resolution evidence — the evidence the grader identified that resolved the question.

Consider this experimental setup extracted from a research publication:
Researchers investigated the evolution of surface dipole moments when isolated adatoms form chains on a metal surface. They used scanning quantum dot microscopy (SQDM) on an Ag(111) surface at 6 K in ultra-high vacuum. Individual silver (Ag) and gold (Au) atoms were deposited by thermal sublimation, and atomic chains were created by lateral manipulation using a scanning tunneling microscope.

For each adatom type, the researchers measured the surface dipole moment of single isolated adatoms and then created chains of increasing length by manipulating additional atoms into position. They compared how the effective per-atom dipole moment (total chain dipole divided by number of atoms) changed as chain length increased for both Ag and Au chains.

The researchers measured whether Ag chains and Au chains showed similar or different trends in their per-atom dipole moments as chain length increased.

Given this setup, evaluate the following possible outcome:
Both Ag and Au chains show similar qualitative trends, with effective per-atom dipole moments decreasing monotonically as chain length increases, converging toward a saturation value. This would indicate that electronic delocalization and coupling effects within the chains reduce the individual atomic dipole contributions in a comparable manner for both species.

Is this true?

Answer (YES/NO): NO